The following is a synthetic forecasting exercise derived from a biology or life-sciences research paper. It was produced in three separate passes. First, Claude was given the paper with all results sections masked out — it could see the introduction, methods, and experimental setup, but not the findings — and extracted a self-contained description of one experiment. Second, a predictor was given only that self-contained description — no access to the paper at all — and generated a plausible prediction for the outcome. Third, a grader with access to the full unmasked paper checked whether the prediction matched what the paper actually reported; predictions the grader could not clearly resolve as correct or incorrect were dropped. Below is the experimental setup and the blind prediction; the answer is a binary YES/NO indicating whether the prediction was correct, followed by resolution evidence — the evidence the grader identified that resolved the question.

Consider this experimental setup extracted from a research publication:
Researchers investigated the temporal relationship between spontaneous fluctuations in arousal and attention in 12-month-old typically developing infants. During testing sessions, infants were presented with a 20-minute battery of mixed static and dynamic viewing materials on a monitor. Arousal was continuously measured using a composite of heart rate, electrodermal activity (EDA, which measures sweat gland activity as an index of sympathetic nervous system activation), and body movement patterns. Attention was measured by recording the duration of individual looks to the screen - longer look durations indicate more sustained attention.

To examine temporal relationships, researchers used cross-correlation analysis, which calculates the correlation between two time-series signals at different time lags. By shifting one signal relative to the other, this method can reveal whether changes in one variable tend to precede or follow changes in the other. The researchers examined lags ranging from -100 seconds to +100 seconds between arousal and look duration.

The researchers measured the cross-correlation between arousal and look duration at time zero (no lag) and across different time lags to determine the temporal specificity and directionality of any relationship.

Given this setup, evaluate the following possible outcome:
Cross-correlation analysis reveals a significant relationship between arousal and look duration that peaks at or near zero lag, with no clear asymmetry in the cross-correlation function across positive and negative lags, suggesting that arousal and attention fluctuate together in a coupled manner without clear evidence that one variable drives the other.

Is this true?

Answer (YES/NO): NO